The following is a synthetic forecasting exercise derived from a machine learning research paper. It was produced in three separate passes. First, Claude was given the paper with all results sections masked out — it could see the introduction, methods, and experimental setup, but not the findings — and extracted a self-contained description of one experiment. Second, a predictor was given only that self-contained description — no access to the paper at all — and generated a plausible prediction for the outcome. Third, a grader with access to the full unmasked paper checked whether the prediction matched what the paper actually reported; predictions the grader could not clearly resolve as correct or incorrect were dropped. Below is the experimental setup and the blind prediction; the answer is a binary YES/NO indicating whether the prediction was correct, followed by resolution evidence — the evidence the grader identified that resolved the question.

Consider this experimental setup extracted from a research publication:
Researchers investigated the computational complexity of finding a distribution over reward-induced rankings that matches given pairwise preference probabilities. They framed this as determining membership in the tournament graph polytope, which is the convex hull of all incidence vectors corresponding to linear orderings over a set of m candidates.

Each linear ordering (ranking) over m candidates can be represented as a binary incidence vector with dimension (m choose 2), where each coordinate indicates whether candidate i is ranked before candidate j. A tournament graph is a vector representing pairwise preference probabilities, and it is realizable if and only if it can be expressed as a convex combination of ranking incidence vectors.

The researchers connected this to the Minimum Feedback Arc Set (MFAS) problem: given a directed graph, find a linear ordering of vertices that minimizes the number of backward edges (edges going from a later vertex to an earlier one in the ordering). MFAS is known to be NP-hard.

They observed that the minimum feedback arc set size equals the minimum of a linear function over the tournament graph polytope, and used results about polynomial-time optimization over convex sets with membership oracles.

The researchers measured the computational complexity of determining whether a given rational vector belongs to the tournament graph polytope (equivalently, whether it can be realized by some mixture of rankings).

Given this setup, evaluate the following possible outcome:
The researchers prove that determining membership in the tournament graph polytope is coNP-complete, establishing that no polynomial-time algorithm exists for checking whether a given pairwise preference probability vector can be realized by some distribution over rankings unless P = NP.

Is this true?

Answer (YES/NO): NO